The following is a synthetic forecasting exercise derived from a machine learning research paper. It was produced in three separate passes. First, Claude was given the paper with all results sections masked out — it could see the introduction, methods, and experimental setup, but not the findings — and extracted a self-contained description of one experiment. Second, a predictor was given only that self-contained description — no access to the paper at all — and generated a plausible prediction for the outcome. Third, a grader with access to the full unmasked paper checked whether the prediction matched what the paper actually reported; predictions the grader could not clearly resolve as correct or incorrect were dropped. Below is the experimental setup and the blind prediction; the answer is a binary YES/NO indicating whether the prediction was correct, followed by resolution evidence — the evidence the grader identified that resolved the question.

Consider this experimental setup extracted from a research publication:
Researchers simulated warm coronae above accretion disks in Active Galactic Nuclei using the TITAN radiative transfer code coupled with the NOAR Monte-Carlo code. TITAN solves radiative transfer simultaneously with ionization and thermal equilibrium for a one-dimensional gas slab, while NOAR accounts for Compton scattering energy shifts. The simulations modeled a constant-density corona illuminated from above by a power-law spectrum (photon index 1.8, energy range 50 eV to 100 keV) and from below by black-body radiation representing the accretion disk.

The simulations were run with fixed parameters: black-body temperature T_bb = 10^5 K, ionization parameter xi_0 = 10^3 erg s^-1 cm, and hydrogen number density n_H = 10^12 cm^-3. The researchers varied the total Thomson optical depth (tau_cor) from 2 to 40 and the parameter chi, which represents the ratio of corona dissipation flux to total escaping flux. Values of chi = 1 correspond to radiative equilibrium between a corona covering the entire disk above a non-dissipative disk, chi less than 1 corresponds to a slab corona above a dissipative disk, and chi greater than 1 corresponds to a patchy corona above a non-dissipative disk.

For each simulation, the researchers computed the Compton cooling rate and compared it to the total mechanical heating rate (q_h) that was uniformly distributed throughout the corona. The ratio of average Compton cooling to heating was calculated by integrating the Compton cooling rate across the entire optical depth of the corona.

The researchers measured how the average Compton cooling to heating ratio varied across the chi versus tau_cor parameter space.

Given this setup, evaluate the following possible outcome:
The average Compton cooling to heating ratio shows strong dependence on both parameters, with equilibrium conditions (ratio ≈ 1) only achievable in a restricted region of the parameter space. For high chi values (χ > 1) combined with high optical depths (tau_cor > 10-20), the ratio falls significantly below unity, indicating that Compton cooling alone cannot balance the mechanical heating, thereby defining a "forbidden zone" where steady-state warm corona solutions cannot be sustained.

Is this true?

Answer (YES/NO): NO